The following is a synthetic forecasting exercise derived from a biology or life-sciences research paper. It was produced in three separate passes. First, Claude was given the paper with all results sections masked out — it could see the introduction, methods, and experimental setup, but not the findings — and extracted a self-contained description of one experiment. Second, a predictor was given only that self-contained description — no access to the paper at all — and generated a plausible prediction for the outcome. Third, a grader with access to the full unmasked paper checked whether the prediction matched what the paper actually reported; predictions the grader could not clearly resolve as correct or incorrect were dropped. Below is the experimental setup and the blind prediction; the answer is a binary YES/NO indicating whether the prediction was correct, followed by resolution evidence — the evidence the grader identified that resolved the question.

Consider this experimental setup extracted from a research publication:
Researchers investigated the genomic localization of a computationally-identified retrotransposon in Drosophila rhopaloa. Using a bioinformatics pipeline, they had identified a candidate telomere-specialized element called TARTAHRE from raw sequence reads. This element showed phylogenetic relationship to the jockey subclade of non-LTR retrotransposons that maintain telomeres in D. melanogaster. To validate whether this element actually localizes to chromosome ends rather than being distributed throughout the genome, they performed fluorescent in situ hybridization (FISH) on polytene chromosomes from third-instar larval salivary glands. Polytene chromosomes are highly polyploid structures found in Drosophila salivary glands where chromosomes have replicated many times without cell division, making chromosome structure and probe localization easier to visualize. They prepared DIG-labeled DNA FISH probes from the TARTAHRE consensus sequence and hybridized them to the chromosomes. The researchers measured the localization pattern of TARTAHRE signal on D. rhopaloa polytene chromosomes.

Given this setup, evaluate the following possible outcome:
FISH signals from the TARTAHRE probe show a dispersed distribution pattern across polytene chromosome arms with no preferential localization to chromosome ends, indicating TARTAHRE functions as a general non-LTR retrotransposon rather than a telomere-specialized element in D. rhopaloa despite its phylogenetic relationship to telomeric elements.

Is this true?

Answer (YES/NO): NO